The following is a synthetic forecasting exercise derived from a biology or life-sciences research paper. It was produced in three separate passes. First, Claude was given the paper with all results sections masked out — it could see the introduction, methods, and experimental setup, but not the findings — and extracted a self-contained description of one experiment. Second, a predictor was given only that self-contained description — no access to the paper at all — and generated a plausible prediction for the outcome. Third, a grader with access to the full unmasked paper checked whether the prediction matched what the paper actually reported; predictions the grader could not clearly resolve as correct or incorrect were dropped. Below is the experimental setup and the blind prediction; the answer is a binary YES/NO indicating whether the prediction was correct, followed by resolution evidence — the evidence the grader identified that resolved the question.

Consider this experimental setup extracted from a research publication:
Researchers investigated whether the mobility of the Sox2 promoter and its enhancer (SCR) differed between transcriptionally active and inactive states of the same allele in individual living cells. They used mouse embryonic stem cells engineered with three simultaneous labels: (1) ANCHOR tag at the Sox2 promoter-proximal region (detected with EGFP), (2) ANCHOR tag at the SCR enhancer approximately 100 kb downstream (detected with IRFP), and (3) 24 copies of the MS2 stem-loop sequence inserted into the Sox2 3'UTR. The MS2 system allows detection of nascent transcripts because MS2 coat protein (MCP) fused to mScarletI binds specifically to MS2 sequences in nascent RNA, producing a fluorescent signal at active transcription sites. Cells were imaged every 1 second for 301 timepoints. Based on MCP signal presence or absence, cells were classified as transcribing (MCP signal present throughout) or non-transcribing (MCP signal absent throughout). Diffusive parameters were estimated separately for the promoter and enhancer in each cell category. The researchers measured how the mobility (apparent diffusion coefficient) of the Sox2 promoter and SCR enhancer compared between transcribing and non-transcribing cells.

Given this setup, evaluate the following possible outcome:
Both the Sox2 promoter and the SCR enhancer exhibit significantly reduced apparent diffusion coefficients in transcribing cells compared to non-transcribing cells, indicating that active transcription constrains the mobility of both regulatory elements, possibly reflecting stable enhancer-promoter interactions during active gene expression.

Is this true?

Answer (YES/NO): NO